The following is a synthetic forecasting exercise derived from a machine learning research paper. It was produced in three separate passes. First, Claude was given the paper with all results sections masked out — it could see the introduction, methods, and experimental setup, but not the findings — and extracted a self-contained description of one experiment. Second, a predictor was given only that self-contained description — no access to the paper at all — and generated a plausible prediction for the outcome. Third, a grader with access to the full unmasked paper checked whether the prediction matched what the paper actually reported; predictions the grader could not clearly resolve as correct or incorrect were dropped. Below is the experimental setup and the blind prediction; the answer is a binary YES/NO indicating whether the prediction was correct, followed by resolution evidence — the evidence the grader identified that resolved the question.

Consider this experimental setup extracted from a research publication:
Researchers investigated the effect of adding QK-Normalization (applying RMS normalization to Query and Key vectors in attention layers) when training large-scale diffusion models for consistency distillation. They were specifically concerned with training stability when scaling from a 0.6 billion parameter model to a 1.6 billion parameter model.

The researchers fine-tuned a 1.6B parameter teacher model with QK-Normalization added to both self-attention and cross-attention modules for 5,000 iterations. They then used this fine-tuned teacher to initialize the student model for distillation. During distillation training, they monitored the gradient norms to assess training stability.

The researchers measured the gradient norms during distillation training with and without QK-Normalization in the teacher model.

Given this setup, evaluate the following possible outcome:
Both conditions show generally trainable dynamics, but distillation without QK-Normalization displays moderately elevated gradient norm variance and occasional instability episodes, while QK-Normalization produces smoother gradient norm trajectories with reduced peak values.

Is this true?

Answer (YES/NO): NO